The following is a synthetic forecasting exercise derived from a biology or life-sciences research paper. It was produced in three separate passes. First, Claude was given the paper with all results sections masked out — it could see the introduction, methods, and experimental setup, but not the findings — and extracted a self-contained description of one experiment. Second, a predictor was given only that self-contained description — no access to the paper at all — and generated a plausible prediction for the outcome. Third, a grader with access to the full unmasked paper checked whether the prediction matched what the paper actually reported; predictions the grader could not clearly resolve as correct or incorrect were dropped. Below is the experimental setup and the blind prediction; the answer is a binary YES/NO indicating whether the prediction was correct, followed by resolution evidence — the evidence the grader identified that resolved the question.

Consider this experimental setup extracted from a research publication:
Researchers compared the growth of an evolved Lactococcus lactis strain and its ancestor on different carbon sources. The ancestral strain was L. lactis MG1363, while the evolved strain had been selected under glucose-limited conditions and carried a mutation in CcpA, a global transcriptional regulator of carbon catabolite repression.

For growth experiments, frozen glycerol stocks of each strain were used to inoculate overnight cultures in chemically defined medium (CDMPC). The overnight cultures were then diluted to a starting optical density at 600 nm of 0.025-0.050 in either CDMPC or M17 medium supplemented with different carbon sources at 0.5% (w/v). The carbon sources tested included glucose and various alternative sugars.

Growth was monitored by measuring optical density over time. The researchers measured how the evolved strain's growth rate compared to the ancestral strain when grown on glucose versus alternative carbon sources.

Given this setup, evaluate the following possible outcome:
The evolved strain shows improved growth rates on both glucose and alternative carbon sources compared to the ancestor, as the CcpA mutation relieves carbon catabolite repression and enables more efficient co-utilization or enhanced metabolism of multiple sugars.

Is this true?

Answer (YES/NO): NO